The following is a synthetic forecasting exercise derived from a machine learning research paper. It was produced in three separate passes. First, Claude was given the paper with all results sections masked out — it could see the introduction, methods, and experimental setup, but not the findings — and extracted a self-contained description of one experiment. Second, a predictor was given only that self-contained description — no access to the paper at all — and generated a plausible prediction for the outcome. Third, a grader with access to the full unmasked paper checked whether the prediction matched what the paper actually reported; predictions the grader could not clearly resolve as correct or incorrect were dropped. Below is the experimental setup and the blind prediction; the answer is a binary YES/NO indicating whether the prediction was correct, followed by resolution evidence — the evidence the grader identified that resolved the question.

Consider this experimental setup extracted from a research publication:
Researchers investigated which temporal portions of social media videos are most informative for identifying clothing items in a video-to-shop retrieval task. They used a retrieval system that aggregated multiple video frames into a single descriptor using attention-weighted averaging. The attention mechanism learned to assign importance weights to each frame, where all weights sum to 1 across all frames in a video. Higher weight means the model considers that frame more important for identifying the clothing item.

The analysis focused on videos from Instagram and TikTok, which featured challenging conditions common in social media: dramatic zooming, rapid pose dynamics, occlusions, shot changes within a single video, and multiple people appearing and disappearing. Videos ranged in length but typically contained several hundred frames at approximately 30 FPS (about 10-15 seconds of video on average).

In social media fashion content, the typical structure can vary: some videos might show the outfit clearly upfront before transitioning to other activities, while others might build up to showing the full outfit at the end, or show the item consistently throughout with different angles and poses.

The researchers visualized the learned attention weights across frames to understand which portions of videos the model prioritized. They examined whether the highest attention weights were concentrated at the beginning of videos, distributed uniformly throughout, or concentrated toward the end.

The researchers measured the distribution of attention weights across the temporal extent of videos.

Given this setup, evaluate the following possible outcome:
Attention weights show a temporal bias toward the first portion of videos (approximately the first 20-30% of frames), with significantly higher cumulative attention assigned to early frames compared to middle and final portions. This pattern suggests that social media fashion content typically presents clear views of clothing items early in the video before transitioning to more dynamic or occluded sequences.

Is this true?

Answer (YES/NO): NO